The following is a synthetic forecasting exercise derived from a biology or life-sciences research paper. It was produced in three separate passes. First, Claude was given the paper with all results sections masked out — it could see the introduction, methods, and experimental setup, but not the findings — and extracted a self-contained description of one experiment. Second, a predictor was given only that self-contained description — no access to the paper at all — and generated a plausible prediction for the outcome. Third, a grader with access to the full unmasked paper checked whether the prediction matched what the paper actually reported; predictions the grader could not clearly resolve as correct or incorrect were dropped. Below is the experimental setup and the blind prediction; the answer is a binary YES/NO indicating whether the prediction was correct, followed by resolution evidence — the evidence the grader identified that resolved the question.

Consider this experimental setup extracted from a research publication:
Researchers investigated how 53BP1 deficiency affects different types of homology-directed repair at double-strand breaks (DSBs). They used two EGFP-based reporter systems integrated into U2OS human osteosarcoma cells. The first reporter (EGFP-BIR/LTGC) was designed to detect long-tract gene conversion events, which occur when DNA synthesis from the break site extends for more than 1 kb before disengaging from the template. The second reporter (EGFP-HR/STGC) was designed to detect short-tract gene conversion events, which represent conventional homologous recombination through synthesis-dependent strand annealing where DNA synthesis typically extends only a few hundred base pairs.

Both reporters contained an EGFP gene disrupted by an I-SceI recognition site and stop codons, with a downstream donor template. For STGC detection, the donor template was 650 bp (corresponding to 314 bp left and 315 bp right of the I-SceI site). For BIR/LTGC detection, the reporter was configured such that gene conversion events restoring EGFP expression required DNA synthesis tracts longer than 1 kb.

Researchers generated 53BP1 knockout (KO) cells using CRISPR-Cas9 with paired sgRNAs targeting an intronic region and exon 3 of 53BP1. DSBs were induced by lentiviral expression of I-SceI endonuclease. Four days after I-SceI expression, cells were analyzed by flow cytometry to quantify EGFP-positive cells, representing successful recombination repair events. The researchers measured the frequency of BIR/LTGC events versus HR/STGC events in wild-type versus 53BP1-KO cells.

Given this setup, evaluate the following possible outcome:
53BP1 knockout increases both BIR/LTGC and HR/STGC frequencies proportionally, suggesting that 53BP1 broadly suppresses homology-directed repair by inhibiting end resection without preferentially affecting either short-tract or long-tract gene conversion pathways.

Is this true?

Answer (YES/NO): NO